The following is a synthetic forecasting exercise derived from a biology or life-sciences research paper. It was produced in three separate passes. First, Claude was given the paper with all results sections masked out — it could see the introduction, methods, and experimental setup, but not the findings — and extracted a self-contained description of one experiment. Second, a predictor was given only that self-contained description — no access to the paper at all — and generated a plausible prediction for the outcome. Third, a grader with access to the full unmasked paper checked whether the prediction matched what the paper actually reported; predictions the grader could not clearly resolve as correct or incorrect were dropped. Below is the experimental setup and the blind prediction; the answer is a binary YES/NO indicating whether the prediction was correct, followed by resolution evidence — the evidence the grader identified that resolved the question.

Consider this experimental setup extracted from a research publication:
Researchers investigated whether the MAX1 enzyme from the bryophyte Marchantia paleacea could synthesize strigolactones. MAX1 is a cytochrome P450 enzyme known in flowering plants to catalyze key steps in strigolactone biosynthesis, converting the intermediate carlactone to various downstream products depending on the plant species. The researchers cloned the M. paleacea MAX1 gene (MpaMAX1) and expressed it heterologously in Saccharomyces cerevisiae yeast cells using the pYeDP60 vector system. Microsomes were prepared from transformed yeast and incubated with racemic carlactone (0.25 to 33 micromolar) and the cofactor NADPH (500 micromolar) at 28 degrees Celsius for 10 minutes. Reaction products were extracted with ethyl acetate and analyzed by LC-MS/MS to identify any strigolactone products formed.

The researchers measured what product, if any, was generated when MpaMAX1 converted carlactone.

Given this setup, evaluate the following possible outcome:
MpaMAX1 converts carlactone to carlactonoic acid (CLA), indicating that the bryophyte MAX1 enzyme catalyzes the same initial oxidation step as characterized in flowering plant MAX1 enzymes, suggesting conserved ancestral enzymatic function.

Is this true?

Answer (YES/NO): YES